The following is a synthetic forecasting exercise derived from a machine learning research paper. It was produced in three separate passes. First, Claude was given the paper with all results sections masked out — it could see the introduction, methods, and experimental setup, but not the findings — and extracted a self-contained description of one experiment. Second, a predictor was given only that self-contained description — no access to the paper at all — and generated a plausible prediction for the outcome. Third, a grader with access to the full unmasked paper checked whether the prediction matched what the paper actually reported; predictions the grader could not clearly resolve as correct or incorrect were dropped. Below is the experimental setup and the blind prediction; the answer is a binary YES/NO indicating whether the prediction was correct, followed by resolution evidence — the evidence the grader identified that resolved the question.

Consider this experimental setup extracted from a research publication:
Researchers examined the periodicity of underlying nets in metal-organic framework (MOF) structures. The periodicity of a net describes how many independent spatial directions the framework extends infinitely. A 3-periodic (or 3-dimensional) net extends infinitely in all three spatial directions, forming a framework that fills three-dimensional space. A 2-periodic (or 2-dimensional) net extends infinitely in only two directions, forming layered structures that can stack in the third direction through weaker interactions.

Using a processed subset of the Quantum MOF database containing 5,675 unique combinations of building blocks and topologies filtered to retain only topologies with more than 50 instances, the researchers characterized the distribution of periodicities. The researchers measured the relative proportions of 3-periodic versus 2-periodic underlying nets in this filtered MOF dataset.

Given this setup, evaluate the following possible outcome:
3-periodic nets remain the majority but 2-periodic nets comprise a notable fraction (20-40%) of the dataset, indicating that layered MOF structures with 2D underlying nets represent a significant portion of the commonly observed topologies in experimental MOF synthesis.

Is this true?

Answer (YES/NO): YES